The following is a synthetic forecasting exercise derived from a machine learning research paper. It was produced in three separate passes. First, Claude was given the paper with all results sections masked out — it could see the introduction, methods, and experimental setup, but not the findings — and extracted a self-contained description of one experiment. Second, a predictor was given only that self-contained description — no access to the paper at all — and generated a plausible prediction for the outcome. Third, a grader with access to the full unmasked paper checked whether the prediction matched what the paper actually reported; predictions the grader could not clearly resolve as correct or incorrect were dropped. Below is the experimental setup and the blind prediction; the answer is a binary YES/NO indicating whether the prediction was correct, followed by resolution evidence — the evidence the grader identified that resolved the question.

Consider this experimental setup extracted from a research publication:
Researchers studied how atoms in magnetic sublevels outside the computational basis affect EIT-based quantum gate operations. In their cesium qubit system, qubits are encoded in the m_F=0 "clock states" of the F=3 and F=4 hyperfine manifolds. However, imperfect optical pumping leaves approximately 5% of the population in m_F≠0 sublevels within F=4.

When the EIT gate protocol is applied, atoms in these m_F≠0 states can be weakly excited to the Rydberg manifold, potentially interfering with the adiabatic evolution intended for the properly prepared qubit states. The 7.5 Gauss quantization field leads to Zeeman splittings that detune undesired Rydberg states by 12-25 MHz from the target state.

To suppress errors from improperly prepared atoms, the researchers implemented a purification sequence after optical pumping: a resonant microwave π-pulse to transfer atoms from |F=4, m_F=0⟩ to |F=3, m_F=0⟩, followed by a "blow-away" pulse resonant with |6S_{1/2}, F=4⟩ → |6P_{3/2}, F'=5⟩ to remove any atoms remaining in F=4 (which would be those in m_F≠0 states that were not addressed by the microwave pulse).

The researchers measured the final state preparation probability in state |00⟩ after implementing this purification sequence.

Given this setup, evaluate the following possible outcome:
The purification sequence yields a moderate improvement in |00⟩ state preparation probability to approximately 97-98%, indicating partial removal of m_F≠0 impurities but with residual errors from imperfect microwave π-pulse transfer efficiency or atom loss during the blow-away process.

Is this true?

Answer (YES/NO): NO